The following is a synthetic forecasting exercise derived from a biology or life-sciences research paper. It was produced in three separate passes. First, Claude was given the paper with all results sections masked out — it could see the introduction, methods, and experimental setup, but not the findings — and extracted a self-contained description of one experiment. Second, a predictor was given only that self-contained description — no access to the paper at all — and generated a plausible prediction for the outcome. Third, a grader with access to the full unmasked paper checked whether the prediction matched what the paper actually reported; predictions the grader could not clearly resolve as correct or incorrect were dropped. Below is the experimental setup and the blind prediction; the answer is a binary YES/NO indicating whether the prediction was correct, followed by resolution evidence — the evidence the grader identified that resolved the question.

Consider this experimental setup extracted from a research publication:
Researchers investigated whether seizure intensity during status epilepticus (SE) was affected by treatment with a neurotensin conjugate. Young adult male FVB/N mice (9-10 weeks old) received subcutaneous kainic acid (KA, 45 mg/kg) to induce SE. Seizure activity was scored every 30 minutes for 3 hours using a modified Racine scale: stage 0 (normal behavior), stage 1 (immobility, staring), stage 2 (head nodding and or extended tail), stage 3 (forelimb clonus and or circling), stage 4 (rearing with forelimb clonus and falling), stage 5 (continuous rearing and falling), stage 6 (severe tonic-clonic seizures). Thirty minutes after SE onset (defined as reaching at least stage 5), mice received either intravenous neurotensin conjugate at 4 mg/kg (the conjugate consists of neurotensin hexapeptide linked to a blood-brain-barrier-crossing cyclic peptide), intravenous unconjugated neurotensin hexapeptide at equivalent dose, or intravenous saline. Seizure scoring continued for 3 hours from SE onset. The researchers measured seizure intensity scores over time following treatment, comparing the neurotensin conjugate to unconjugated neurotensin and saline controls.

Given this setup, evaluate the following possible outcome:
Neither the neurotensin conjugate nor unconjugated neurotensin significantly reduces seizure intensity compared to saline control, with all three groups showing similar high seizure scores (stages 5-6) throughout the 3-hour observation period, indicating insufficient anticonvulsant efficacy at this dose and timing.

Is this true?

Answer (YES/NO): NO